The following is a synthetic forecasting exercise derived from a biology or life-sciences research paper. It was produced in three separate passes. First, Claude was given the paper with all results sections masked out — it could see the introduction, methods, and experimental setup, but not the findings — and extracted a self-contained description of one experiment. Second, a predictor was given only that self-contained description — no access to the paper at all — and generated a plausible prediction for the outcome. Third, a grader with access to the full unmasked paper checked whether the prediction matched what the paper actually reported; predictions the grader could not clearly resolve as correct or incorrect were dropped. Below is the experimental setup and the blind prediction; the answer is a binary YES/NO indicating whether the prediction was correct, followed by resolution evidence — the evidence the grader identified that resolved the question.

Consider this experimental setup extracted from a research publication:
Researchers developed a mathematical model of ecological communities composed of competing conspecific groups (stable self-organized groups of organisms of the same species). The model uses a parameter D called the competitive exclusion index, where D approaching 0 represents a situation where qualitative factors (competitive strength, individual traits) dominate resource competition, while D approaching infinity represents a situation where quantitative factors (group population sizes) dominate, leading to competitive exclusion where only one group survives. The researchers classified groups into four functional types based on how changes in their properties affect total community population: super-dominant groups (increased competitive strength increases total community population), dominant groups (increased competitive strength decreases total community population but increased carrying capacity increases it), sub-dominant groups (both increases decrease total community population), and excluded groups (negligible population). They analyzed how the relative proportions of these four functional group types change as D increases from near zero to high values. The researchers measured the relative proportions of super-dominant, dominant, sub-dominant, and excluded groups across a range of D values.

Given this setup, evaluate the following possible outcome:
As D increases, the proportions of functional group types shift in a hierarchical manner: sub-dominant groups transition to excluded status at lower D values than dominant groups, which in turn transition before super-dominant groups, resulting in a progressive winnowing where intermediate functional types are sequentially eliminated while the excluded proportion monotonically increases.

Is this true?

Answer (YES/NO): NO